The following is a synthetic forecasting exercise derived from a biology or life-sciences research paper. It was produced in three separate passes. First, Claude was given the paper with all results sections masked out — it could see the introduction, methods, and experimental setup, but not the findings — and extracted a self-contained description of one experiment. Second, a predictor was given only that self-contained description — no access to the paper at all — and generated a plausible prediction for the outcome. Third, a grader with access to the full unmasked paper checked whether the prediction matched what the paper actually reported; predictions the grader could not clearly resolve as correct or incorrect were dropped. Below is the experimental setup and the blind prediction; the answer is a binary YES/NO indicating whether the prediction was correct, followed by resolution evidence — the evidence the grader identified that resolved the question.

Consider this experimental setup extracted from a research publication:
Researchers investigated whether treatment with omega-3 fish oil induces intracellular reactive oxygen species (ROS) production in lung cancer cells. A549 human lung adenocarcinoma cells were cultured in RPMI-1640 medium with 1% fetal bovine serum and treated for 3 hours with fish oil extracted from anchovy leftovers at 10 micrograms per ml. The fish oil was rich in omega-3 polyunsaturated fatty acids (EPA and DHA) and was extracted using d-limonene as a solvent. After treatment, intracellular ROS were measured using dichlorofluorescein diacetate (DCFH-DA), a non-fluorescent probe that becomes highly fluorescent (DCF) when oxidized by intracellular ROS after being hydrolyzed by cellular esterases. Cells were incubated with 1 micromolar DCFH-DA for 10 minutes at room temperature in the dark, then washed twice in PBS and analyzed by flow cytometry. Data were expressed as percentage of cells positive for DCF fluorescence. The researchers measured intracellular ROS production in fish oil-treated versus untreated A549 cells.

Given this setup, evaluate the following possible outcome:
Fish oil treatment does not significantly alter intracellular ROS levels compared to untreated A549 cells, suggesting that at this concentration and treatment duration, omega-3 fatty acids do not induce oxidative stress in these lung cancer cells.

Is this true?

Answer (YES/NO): NO